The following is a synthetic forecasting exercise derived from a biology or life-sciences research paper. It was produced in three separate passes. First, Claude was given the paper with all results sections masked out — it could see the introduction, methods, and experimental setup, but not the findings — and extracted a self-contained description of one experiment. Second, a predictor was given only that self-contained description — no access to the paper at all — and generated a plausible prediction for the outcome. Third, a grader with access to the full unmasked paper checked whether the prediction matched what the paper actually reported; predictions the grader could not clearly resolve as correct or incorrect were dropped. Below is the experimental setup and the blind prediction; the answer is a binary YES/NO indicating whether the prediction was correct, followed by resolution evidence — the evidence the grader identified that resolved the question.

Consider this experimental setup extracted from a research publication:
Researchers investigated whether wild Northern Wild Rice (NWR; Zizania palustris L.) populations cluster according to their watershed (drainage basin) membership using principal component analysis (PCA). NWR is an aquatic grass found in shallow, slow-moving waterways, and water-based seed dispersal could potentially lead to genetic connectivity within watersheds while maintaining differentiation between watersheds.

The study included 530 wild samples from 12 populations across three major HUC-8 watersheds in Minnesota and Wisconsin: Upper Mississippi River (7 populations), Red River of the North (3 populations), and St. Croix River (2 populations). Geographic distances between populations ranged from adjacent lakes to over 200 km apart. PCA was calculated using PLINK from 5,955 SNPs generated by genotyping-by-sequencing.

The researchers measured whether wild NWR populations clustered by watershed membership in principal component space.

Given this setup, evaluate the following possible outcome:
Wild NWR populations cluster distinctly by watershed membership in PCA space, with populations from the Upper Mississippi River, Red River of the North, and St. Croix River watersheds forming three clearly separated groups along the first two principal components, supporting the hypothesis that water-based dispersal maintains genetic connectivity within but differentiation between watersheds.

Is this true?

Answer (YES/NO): NO